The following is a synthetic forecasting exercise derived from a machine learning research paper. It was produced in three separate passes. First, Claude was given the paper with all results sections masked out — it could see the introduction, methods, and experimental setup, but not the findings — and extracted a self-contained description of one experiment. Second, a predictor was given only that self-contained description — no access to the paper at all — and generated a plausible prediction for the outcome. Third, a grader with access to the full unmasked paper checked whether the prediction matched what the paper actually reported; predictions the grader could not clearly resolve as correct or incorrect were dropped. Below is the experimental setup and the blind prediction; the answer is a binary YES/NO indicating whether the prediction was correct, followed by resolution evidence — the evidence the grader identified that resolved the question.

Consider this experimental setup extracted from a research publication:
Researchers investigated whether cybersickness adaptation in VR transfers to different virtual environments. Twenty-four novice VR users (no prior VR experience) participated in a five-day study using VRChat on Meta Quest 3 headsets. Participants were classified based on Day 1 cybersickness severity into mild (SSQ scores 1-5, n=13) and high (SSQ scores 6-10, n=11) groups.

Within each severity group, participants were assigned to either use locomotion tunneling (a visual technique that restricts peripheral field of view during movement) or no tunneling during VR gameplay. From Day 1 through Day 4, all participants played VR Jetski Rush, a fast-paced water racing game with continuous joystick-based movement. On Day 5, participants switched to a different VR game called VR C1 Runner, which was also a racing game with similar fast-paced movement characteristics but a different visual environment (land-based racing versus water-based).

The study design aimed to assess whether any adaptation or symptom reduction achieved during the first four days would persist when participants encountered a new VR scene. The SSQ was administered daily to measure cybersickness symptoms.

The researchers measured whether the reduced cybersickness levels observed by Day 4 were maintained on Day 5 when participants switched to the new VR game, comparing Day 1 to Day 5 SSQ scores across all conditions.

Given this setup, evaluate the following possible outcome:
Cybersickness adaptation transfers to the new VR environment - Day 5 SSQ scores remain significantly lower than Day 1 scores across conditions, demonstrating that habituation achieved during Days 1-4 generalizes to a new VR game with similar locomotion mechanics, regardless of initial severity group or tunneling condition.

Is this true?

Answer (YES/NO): NO